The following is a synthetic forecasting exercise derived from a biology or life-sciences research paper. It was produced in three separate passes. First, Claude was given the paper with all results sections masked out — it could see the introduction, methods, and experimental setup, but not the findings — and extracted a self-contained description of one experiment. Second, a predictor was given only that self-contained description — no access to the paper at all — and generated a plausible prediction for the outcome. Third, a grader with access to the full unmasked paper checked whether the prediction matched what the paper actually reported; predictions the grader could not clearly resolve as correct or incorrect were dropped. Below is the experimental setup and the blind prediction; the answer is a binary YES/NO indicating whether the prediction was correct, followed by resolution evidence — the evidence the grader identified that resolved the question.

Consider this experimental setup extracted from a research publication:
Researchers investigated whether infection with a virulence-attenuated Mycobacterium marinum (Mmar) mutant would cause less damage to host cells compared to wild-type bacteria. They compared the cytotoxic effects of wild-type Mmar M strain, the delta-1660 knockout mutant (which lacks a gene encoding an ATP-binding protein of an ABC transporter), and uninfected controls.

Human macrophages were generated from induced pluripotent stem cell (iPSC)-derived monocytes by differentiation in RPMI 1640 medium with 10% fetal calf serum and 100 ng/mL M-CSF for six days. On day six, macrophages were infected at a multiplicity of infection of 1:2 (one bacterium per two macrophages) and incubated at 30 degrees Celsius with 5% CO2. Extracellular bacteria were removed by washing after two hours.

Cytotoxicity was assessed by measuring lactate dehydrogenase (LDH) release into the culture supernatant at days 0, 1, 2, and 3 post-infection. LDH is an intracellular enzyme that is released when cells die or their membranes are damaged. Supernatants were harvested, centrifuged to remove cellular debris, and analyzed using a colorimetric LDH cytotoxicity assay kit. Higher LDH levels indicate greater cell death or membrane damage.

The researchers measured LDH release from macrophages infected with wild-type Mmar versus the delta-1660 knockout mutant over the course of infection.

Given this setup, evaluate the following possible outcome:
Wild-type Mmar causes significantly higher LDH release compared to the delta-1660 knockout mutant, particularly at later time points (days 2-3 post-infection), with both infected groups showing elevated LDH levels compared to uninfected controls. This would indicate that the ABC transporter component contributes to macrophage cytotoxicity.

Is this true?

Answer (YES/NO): YES